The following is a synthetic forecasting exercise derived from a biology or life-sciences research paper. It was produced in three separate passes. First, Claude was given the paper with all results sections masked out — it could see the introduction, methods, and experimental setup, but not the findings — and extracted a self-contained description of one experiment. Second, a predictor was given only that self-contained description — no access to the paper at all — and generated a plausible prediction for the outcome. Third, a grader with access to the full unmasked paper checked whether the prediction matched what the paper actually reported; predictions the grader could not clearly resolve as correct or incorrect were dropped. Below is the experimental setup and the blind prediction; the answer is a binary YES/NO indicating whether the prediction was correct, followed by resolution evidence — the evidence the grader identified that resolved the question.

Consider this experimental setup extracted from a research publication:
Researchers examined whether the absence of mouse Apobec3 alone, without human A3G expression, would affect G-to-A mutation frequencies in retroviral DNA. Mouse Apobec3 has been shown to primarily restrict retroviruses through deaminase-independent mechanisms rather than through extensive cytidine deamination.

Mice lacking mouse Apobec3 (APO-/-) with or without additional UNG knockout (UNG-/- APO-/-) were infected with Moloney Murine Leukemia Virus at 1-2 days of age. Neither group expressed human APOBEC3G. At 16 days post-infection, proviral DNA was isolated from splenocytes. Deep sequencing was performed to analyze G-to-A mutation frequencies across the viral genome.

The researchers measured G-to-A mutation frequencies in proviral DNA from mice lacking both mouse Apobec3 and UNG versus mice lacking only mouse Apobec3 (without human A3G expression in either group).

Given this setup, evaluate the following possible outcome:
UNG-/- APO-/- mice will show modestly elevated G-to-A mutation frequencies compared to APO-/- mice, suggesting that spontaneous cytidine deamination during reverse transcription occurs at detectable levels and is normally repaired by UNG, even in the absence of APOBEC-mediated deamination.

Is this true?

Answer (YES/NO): NO